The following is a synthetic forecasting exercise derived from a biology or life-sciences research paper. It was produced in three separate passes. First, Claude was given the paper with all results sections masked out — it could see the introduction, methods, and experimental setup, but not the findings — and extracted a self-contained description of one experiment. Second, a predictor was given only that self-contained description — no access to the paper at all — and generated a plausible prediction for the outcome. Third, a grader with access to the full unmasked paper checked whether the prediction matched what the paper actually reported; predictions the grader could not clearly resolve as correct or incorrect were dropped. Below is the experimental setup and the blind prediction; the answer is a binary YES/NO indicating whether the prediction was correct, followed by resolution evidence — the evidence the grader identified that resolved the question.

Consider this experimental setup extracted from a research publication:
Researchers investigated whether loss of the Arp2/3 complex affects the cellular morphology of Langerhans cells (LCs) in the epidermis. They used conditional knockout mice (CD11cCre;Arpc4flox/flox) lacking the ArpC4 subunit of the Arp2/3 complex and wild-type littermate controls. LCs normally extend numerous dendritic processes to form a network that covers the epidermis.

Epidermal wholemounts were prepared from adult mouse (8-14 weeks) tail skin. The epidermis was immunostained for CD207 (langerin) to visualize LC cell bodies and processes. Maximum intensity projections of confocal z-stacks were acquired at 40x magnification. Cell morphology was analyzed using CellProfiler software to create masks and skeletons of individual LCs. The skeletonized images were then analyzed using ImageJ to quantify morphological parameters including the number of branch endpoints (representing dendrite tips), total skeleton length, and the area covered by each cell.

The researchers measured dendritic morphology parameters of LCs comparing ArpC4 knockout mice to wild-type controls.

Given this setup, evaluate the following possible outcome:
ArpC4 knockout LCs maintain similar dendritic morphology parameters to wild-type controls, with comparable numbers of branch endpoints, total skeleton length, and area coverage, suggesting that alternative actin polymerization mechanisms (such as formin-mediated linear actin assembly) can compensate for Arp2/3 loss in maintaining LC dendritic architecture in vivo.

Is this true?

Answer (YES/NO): NO